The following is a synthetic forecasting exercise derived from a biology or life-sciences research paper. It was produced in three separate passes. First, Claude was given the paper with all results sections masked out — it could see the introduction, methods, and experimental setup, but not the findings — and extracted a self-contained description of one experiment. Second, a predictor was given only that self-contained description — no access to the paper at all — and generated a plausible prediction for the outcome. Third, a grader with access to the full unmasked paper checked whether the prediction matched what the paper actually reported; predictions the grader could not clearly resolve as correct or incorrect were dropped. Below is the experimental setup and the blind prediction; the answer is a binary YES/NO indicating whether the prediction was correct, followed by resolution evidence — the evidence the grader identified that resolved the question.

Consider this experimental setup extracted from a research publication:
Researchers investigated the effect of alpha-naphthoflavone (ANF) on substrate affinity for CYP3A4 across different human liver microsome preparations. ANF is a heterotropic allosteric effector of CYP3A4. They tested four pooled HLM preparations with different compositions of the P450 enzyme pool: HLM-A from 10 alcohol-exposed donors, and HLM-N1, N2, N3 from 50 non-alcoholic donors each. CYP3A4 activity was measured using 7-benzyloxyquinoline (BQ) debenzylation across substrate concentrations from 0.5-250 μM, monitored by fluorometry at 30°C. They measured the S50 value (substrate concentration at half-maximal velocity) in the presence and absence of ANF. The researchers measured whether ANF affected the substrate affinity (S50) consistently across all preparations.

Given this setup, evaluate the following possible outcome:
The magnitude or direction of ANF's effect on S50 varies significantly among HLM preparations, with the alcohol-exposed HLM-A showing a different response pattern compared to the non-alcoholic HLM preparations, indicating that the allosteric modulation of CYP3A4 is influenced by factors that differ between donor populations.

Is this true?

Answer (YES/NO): NO